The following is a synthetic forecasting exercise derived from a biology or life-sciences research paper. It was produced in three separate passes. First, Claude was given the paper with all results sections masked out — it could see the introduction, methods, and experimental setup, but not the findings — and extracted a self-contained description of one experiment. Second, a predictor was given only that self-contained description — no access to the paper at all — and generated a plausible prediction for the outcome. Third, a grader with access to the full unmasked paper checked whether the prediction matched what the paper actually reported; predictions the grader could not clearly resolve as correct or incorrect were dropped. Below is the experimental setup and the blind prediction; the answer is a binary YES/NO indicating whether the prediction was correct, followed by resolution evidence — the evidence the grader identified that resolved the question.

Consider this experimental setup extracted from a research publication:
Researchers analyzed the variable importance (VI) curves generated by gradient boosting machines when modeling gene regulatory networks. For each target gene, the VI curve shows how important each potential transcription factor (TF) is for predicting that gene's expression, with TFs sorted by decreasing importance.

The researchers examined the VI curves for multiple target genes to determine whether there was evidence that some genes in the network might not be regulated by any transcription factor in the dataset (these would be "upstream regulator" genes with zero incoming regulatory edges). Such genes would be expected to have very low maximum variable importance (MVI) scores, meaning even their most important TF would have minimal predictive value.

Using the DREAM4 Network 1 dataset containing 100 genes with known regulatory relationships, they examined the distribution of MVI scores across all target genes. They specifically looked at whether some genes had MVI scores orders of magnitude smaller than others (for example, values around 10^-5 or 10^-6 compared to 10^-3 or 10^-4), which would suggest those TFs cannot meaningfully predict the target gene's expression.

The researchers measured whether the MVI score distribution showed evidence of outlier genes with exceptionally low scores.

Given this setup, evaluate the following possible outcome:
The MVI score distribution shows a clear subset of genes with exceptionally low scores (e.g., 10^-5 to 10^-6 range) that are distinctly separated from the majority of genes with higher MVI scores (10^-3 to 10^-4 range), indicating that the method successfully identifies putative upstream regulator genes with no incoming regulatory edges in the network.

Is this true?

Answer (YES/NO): YES